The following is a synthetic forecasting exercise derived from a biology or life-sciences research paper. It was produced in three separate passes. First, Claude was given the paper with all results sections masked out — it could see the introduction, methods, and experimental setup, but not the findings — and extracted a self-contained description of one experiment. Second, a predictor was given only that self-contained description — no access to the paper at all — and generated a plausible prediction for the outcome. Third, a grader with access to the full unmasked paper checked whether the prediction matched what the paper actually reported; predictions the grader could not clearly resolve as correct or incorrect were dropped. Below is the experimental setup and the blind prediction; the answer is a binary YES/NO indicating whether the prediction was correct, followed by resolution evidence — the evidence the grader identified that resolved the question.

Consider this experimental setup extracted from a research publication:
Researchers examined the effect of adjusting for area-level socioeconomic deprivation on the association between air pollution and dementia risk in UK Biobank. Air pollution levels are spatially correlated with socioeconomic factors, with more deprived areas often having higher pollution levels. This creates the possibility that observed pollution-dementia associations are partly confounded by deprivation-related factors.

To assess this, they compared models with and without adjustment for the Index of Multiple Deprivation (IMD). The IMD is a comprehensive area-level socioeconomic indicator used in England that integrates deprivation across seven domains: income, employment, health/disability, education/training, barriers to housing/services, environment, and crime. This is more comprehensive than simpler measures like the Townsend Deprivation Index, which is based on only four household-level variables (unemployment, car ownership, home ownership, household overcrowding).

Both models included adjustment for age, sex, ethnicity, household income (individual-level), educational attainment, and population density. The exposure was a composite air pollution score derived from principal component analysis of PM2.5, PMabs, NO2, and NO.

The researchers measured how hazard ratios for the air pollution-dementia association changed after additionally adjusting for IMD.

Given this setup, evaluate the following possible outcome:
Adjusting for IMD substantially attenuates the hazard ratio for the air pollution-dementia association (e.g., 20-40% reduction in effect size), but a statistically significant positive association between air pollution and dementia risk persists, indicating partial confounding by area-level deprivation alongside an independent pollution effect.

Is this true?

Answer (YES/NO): NO